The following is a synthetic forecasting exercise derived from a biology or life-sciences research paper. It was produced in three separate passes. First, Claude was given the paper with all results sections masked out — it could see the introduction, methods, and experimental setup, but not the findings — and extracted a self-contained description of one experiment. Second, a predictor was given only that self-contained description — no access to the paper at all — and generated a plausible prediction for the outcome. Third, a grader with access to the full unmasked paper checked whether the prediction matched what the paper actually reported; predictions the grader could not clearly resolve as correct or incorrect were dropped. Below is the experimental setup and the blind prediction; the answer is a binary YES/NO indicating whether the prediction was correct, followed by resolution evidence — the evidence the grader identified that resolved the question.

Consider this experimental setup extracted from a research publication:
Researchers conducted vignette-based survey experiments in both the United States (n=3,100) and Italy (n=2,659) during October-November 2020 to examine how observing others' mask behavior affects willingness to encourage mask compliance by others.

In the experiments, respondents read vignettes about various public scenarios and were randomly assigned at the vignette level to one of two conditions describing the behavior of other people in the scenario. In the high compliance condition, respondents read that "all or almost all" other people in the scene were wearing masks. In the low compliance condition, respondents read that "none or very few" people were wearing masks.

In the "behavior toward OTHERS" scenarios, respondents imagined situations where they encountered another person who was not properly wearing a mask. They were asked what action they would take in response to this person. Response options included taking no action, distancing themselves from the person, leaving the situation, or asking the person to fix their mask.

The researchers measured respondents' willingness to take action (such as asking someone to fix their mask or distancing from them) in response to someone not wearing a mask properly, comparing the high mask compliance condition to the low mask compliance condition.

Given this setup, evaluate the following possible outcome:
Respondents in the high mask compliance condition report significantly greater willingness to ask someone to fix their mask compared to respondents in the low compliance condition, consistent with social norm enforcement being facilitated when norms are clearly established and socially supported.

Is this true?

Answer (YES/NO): YES